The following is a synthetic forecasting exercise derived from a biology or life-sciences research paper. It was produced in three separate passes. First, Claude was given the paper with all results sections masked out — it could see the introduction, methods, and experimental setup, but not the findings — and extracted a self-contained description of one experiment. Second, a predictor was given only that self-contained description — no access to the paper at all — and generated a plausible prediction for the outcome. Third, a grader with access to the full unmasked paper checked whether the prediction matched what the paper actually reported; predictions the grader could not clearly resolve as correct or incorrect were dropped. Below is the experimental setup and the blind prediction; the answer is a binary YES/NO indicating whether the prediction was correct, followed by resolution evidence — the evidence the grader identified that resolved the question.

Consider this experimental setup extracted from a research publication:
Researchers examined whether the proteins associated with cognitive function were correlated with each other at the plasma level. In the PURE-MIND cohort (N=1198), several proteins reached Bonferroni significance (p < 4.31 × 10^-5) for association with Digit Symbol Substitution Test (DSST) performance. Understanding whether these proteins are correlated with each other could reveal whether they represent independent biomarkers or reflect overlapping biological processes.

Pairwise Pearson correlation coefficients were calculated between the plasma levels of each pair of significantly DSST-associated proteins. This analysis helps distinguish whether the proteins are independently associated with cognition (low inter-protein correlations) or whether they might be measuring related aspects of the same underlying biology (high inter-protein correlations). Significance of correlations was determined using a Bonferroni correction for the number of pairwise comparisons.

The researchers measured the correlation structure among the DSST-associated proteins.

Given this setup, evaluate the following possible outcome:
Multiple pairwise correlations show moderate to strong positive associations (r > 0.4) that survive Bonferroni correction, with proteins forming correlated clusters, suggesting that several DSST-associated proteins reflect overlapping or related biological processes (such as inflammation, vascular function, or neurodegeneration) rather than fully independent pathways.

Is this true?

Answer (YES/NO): NO